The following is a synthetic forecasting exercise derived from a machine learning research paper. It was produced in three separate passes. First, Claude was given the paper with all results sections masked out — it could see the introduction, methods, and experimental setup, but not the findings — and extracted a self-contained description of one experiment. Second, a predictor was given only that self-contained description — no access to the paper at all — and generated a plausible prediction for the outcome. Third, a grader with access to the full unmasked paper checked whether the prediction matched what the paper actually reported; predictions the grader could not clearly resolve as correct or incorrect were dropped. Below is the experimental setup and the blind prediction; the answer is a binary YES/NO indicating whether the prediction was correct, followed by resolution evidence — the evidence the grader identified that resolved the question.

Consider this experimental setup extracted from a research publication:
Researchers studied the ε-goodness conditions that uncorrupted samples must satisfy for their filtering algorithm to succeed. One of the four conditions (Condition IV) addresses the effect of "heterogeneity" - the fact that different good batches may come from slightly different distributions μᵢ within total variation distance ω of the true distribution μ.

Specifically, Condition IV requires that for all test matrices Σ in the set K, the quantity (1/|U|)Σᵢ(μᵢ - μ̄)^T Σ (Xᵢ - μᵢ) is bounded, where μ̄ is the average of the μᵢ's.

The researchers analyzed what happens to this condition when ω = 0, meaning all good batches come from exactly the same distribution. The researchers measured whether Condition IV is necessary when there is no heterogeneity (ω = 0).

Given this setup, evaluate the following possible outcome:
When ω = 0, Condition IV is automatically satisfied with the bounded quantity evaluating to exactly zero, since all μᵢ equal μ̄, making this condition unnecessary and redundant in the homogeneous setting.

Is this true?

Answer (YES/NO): YES